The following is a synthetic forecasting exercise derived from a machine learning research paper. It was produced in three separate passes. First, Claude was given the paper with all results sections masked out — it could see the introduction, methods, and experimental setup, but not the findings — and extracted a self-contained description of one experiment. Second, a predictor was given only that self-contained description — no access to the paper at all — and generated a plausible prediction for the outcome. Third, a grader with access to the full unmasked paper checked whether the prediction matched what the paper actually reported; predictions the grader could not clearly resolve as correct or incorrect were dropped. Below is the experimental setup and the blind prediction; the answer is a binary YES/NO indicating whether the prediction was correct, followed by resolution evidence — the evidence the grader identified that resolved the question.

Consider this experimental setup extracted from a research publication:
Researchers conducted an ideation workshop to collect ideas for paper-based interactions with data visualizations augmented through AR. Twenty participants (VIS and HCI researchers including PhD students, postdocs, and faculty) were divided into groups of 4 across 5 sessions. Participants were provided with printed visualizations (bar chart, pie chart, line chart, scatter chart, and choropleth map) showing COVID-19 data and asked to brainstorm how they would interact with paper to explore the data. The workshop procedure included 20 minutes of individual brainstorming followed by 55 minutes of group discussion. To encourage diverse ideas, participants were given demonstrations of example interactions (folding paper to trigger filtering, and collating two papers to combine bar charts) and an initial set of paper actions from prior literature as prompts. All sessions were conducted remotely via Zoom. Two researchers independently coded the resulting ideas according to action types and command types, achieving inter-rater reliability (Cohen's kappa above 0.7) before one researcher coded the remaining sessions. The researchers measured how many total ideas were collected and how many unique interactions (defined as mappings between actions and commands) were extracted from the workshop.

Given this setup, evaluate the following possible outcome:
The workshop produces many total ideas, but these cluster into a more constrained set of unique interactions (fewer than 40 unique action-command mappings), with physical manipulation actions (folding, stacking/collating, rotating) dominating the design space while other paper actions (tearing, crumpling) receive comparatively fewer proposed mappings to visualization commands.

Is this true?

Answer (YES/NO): NO